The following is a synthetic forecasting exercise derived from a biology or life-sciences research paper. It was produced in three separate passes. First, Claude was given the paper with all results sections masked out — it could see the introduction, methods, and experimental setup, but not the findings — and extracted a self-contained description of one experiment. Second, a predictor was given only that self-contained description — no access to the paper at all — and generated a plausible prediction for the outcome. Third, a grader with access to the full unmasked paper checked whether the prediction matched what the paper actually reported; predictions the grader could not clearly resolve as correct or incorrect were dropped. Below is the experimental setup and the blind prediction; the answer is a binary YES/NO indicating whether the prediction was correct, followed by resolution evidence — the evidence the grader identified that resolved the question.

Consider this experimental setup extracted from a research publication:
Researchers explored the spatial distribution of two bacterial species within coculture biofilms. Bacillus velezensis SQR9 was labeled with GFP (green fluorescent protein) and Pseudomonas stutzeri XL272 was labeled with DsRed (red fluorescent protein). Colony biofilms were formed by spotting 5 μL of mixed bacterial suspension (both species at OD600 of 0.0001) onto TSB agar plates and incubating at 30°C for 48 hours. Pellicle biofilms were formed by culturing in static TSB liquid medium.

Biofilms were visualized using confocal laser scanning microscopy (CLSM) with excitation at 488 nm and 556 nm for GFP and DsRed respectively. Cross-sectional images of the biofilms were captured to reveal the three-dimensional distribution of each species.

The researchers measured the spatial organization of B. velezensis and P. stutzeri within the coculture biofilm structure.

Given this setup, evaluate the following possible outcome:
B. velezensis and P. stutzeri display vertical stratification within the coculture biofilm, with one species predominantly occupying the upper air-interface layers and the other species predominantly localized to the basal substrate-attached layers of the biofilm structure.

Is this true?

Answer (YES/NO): YES